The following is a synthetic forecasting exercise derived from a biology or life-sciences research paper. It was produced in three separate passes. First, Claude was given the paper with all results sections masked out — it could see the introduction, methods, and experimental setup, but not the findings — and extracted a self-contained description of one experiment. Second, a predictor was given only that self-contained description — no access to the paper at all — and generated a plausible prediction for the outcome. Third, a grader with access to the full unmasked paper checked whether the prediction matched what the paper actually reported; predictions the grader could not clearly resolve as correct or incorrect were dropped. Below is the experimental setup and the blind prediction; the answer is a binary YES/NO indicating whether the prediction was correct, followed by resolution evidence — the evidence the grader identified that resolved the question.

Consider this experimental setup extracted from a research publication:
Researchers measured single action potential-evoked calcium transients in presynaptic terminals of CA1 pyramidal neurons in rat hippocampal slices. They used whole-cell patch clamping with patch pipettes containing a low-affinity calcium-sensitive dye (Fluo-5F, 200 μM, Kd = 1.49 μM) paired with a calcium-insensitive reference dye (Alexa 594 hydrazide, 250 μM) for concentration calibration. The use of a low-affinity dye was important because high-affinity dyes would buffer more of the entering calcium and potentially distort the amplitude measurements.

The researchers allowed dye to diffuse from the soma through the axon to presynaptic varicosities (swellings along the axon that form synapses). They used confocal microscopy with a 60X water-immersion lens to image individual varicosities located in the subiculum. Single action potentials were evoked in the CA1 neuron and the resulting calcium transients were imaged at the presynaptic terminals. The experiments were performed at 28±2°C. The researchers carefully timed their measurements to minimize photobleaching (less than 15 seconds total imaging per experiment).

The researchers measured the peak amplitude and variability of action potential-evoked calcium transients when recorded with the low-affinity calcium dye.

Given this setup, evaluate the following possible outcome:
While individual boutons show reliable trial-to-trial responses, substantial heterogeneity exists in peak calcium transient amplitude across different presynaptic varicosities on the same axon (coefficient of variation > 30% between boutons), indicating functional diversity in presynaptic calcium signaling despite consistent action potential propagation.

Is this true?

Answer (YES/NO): NO